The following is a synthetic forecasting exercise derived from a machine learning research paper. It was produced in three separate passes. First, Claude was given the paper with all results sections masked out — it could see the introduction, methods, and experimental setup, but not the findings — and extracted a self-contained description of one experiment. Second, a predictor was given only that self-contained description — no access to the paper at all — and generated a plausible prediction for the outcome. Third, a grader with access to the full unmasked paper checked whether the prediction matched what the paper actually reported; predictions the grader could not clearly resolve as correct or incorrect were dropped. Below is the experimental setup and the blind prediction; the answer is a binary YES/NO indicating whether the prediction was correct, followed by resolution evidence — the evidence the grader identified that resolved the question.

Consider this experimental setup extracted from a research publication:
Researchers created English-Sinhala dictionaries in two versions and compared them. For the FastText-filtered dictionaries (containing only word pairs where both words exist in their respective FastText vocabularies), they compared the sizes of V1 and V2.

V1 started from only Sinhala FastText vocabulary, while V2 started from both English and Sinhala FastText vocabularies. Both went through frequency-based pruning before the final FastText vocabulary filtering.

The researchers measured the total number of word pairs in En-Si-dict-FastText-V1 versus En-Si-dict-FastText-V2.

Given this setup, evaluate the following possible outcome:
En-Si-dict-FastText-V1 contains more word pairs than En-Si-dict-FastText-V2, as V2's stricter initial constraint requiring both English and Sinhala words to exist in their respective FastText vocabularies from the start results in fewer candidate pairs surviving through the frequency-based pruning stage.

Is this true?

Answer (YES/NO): NO